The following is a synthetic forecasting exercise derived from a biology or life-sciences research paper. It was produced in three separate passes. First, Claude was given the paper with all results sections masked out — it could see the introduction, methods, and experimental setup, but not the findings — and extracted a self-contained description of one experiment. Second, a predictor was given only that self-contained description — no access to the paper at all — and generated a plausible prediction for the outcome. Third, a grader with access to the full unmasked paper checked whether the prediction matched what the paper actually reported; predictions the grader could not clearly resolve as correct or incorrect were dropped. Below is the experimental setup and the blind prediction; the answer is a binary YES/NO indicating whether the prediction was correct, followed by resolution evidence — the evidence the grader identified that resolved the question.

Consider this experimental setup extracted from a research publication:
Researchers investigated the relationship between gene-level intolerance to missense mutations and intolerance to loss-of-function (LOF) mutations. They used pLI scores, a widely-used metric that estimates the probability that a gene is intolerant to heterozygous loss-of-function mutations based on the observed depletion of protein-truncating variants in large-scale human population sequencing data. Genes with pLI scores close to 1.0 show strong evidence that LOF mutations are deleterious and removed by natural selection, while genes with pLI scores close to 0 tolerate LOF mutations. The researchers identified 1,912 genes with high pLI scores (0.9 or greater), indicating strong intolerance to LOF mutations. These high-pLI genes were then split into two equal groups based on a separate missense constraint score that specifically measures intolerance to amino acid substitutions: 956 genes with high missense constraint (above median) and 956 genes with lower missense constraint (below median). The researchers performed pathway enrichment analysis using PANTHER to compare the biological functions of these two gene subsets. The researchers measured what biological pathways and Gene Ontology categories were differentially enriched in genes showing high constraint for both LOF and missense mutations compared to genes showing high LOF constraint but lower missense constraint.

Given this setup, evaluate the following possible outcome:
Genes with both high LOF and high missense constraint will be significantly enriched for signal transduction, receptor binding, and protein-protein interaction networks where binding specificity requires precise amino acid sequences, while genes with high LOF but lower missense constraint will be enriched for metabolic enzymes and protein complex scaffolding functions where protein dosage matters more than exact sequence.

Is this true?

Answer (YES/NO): NO